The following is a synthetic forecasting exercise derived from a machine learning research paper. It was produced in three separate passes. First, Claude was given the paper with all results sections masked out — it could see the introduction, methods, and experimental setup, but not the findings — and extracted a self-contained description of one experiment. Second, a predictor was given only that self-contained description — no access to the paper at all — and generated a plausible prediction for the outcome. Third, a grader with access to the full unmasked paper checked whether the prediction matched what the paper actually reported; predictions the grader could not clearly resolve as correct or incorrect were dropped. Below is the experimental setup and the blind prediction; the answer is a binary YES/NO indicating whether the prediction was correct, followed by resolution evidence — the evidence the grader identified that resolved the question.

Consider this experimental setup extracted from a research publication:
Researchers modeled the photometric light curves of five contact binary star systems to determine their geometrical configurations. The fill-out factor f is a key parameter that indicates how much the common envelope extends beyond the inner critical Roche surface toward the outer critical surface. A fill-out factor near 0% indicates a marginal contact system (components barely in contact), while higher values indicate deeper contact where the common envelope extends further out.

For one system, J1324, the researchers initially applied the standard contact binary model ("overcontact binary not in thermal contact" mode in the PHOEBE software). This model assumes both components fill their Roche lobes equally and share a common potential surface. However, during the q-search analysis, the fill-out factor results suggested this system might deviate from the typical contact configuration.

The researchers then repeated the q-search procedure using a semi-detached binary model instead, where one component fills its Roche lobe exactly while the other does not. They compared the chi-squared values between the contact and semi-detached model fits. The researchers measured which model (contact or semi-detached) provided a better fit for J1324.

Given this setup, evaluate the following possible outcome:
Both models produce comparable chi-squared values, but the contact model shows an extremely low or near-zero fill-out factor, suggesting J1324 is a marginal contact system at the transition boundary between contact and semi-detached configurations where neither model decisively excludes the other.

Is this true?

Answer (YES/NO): NO